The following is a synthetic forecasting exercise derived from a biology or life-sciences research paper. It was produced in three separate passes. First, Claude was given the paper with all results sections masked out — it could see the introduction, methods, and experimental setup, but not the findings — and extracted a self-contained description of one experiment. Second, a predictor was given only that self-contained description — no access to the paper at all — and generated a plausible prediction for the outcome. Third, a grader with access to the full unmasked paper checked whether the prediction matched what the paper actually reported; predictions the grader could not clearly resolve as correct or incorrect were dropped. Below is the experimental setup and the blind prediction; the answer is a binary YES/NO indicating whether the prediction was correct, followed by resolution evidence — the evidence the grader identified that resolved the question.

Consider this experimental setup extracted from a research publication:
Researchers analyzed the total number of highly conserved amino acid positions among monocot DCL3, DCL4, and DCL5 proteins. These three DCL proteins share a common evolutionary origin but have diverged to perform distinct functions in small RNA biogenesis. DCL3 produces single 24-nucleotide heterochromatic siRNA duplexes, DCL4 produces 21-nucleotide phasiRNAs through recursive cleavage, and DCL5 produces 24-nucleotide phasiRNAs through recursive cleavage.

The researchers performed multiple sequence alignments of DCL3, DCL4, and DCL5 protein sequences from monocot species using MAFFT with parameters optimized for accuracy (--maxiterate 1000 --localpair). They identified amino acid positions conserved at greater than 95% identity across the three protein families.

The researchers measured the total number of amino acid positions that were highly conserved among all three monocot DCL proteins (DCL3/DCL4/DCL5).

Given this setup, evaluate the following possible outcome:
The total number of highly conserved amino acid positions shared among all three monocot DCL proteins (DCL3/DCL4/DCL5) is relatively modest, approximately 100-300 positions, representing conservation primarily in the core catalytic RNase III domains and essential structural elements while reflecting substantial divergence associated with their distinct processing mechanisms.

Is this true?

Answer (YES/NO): YES